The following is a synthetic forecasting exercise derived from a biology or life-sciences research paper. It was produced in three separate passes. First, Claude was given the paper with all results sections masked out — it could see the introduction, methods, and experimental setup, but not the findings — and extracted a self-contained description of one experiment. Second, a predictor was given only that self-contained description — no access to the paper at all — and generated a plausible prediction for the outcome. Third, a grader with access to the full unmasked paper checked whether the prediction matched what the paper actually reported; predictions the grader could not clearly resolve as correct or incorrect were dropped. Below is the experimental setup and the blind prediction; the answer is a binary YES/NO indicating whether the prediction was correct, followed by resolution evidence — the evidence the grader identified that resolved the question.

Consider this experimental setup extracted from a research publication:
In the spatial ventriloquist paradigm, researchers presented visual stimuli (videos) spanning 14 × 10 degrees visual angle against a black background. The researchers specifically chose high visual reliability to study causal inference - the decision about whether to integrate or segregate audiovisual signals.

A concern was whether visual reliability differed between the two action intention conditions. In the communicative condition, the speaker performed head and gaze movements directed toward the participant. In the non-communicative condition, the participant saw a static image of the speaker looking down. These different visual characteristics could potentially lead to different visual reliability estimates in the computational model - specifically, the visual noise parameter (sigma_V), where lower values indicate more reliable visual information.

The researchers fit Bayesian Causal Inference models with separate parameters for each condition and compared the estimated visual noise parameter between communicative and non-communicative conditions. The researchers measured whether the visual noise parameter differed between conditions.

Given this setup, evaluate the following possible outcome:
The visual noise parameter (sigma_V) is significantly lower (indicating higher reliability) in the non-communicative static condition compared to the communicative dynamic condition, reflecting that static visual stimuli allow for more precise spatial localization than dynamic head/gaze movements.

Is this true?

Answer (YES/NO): NO